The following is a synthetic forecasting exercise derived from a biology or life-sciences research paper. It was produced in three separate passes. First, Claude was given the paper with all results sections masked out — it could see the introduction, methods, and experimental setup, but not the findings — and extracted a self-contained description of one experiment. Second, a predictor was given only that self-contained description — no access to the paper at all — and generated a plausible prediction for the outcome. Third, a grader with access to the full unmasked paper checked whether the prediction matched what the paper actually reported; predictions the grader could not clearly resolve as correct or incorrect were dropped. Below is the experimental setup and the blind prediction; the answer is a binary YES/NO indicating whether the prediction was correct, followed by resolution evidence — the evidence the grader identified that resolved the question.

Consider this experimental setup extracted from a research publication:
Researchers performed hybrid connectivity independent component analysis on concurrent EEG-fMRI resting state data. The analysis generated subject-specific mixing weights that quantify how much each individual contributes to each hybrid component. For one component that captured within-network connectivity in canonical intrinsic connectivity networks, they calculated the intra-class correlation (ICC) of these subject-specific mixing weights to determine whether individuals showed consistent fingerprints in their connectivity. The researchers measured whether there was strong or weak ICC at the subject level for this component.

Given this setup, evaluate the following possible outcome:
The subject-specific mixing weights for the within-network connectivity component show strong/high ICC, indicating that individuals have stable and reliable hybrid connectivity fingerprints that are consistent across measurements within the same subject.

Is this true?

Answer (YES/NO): YES